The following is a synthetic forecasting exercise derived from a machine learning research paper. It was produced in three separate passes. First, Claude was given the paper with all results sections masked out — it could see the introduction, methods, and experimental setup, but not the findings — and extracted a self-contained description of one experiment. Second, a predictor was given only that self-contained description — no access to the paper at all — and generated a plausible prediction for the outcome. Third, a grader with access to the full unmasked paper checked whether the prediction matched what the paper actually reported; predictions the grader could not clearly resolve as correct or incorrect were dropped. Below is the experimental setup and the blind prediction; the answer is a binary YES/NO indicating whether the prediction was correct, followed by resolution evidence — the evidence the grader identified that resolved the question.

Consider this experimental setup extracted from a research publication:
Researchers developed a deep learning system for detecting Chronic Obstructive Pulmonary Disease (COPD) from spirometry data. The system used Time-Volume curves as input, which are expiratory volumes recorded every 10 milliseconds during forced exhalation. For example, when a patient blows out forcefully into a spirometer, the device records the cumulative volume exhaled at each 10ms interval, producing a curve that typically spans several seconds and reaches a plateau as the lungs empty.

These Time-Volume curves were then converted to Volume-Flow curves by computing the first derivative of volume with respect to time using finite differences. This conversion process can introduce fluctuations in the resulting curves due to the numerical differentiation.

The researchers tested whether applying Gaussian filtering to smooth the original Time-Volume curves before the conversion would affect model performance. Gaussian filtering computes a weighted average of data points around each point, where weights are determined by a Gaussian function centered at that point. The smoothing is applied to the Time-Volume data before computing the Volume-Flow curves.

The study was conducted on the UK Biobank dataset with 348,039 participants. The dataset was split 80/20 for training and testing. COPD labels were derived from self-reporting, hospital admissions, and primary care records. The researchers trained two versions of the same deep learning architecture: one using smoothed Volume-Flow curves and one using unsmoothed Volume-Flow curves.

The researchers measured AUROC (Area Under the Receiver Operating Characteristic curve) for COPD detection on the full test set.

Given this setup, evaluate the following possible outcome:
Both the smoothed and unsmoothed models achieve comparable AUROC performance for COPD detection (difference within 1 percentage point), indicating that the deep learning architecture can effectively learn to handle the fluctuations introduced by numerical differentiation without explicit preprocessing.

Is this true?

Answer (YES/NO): YES